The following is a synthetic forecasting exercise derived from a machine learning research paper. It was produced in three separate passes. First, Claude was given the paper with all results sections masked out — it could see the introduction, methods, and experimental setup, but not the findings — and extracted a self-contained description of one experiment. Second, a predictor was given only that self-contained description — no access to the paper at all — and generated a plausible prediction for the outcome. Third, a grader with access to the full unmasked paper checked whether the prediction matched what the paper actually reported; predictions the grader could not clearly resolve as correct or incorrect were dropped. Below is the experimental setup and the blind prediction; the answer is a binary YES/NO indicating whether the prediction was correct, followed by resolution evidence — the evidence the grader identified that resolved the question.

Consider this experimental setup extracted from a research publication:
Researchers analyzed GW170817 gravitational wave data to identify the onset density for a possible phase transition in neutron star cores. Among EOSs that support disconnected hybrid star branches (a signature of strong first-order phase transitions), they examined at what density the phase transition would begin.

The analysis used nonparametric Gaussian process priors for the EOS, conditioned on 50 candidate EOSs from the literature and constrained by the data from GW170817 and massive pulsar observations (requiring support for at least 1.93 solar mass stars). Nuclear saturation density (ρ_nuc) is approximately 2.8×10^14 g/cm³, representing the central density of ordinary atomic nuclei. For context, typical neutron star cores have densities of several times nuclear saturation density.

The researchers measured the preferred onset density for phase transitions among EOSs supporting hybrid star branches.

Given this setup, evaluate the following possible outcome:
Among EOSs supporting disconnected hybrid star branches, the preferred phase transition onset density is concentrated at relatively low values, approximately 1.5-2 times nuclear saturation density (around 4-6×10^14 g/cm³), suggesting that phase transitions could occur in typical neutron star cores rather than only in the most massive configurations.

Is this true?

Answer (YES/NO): NO